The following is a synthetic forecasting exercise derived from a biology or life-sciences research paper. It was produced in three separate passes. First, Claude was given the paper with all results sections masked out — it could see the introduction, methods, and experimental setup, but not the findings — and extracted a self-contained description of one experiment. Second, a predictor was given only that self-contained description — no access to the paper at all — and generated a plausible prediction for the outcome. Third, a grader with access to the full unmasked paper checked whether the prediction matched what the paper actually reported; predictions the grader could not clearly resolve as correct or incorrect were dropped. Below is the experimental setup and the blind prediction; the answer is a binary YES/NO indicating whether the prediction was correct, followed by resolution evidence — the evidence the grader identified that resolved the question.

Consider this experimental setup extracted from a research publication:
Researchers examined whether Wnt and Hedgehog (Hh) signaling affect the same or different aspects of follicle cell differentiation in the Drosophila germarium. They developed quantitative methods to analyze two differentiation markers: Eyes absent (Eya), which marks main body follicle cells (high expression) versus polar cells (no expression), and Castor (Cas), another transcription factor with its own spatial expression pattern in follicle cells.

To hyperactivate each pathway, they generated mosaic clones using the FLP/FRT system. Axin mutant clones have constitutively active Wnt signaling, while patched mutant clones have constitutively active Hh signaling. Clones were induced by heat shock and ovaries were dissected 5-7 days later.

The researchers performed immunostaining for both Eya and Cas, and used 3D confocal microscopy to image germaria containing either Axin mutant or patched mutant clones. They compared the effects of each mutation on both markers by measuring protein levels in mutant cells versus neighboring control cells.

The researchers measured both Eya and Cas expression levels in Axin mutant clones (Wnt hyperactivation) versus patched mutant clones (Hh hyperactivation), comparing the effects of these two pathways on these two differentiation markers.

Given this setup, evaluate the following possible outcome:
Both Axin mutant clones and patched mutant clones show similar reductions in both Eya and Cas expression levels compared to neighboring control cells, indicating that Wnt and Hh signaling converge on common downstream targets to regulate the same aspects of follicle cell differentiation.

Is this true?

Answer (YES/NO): NO